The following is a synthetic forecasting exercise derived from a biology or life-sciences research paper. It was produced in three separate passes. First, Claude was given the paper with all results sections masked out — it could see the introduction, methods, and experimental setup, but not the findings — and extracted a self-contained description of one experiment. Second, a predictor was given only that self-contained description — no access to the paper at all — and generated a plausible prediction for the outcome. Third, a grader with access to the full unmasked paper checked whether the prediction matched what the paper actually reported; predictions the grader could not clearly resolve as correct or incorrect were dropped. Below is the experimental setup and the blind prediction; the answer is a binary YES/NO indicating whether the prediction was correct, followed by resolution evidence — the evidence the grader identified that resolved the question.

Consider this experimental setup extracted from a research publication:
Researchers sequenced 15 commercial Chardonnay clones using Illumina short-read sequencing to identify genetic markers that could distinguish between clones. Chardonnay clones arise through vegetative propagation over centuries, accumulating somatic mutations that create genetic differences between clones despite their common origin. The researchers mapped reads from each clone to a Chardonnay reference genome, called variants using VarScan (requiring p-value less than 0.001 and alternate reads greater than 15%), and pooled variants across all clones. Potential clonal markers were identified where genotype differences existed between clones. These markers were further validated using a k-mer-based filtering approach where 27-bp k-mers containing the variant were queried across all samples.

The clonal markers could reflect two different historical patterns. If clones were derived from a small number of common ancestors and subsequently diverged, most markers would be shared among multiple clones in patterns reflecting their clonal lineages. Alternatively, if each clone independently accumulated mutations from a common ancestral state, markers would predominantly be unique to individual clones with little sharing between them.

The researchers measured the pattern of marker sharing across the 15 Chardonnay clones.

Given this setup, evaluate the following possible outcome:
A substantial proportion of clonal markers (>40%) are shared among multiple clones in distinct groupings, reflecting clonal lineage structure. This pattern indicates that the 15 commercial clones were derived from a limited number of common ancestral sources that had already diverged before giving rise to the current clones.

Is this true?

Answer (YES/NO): NO